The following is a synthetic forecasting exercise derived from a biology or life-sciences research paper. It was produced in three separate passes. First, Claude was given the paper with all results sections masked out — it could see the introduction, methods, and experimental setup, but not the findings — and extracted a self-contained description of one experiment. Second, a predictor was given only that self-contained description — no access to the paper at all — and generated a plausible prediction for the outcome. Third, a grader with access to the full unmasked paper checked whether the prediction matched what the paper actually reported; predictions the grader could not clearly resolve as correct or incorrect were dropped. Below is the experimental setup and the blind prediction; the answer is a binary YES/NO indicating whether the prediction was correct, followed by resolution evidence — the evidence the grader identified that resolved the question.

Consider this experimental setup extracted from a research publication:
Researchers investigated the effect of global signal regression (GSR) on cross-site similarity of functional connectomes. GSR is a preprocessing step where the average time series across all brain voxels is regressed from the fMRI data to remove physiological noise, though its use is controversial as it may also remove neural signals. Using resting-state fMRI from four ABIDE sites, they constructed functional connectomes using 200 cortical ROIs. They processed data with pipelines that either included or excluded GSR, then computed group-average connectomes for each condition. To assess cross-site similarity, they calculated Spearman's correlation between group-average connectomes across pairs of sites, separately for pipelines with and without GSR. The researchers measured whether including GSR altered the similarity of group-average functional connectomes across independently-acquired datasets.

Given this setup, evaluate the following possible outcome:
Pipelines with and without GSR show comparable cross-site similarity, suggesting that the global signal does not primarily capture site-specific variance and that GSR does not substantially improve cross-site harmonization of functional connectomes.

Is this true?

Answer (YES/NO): NO